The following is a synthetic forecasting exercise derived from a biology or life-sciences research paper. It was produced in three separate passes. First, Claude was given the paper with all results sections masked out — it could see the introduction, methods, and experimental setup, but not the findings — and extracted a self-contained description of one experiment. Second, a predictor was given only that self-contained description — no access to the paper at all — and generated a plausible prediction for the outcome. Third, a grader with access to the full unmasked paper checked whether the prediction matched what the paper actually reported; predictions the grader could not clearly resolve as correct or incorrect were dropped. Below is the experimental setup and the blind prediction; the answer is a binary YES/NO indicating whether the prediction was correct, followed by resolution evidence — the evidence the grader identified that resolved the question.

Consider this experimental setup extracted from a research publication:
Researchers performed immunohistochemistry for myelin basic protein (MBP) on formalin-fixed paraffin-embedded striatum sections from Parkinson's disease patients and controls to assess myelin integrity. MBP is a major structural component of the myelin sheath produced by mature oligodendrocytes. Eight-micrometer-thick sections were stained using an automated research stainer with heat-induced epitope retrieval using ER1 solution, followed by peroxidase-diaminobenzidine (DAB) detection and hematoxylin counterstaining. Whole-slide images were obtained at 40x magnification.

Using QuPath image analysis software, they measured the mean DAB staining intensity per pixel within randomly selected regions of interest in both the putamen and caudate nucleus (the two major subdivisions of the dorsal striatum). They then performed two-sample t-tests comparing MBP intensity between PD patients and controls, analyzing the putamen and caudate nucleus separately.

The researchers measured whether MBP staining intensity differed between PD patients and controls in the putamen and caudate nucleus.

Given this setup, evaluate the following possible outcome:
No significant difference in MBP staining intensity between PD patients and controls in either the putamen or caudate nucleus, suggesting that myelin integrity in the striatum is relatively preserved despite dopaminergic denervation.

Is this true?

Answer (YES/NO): NO